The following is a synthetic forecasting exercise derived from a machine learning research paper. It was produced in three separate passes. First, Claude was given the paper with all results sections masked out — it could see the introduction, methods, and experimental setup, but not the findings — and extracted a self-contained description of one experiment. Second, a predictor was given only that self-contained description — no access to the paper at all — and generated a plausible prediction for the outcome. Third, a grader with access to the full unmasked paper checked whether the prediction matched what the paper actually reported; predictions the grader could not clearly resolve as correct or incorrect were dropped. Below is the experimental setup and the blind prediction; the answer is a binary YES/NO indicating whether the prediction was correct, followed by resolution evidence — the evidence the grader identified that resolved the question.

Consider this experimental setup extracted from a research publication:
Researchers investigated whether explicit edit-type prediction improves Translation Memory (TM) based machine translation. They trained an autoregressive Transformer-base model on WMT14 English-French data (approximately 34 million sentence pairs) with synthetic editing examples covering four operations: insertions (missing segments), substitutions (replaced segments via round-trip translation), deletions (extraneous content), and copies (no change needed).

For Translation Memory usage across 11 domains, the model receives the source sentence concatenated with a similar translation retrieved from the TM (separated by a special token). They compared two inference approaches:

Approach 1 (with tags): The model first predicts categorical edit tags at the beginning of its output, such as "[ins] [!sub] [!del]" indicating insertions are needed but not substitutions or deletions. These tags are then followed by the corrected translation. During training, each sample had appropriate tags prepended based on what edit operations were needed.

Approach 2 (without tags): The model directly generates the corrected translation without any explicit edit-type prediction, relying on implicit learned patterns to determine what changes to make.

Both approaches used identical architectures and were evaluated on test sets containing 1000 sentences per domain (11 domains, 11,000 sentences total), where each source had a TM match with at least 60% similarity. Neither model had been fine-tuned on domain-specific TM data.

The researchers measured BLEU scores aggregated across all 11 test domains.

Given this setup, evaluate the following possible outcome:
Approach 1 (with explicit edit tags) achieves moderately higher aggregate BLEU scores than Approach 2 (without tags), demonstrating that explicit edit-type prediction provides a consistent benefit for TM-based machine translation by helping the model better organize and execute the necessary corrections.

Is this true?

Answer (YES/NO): NO